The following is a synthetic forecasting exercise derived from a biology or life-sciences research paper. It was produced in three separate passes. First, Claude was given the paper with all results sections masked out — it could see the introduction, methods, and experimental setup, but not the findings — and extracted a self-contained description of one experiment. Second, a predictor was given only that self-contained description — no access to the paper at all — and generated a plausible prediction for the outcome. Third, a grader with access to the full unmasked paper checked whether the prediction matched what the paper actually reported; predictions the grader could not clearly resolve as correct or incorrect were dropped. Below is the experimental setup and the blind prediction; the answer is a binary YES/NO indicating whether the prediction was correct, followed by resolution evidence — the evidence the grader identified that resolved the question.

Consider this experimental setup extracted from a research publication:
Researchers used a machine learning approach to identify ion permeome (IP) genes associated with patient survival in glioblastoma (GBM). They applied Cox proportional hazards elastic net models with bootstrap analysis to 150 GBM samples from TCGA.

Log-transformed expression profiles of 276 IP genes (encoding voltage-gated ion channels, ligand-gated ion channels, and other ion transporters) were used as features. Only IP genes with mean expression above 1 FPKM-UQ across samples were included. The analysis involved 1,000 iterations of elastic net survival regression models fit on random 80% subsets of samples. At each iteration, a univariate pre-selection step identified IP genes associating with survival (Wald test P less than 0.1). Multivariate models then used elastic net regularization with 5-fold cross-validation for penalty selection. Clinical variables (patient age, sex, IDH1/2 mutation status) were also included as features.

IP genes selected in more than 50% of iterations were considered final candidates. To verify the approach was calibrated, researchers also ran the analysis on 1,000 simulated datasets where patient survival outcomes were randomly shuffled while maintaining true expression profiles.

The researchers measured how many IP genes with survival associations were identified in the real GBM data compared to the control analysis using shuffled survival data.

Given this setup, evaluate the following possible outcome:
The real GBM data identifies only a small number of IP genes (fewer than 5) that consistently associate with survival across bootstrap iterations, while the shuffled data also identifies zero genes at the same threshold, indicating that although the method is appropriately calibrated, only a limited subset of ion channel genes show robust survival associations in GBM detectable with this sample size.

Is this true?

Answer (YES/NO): NO